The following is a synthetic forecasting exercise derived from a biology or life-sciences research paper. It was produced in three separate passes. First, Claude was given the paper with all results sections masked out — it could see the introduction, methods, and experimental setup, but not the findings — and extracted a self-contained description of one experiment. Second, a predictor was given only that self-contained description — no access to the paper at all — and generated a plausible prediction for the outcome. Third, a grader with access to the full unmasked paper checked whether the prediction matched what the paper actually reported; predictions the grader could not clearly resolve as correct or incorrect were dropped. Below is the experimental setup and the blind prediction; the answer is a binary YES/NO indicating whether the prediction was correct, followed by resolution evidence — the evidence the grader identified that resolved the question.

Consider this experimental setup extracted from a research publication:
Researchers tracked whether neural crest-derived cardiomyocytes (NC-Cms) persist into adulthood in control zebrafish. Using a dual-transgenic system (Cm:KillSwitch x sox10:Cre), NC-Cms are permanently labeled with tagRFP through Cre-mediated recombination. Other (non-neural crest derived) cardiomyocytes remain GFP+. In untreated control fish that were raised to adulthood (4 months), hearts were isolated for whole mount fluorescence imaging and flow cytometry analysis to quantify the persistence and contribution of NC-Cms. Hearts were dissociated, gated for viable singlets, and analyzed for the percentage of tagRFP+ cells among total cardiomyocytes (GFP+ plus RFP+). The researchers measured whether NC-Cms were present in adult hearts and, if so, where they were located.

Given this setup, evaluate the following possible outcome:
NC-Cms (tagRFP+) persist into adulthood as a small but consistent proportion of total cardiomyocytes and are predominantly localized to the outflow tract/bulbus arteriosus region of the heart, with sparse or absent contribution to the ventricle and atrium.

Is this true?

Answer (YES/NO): NO